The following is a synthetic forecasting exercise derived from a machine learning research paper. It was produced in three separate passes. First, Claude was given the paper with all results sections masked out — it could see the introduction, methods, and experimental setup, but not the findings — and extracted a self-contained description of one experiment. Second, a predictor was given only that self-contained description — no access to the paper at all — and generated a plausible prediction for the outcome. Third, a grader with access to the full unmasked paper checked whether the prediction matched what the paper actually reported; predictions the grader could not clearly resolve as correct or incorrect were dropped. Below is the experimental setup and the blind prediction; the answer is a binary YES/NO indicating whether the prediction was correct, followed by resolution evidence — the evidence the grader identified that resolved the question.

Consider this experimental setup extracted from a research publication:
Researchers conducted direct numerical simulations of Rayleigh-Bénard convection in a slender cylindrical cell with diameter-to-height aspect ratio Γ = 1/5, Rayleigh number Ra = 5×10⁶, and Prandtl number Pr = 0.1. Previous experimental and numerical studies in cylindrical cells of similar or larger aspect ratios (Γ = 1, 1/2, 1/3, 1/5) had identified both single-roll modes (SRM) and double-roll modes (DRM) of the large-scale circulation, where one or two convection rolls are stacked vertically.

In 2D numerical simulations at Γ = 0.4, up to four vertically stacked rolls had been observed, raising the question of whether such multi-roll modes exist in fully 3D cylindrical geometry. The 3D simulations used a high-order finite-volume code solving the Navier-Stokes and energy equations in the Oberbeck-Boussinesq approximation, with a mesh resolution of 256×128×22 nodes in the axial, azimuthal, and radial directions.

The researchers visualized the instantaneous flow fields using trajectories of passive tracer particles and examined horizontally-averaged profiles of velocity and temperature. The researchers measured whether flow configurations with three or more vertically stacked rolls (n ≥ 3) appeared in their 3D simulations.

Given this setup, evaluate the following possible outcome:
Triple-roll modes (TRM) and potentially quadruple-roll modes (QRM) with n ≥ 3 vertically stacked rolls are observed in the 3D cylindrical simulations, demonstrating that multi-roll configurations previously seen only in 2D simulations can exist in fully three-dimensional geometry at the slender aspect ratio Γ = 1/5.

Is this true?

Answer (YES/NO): YES